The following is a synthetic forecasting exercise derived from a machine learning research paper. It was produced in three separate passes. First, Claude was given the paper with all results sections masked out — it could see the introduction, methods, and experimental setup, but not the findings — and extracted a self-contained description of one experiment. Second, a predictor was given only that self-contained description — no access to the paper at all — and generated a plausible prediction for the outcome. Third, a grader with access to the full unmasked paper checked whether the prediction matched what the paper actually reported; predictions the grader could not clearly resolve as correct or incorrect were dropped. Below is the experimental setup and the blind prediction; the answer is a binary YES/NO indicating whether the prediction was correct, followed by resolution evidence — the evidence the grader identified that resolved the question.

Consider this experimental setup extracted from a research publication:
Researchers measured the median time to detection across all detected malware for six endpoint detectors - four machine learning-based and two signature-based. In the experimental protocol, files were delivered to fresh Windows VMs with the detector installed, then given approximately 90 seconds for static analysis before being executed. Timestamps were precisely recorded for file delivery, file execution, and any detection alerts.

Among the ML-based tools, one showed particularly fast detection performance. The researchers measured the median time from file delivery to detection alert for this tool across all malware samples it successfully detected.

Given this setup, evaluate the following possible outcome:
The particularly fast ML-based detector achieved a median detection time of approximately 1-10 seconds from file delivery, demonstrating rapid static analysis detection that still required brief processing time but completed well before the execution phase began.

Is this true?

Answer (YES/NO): NO